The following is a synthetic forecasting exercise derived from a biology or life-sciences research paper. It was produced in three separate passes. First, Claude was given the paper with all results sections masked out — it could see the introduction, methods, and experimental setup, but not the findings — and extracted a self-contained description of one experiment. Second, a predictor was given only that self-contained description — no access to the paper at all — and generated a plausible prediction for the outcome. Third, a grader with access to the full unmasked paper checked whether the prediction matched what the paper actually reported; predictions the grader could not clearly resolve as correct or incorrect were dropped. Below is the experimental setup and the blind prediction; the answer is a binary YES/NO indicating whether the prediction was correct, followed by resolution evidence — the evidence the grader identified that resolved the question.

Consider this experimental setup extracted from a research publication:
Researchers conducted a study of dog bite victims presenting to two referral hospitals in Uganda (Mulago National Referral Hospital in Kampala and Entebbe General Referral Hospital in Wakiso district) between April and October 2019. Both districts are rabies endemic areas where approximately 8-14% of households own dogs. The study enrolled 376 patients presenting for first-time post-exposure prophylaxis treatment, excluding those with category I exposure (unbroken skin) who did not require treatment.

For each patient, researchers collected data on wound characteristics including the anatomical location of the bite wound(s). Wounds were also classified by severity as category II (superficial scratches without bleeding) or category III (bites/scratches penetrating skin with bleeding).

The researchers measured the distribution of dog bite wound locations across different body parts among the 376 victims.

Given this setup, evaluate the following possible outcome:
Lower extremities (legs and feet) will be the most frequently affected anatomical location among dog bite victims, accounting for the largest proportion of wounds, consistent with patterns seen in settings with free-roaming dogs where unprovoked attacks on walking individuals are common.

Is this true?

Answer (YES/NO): YES